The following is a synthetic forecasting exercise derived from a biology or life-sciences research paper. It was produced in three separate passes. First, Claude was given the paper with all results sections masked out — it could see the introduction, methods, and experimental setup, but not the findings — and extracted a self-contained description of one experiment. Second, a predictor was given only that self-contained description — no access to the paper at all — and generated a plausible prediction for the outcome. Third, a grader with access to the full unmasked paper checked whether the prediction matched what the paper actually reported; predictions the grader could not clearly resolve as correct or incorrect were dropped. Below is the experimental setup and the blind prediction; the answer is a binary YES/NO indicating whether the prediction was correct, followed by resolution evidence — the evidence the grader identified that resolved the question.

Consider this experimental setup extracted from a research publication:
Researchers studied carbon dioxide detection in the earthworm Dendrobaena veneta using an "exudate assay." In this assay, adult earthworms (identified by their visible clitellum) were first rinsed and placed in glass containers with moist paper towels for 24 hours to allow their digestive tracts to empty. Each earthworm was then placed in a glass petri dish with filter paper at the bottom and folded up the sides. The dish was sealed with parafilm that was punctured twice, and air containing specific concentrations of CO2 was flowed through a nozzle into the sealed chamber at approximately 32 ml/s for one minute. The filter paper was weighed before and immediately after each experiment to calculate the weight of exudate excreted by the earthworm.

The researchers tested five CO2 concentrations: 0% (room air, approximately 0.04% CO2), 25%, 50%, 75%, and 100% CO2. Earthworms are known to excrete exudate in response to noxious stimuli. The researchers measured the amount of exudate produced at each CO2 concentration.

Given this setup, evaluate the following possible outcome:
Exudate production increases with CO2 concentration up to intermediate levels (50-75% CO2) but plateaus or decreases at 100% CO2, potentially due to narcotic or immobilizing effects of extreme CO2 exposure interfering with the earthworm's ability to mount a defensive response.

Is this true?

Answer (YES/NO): NO